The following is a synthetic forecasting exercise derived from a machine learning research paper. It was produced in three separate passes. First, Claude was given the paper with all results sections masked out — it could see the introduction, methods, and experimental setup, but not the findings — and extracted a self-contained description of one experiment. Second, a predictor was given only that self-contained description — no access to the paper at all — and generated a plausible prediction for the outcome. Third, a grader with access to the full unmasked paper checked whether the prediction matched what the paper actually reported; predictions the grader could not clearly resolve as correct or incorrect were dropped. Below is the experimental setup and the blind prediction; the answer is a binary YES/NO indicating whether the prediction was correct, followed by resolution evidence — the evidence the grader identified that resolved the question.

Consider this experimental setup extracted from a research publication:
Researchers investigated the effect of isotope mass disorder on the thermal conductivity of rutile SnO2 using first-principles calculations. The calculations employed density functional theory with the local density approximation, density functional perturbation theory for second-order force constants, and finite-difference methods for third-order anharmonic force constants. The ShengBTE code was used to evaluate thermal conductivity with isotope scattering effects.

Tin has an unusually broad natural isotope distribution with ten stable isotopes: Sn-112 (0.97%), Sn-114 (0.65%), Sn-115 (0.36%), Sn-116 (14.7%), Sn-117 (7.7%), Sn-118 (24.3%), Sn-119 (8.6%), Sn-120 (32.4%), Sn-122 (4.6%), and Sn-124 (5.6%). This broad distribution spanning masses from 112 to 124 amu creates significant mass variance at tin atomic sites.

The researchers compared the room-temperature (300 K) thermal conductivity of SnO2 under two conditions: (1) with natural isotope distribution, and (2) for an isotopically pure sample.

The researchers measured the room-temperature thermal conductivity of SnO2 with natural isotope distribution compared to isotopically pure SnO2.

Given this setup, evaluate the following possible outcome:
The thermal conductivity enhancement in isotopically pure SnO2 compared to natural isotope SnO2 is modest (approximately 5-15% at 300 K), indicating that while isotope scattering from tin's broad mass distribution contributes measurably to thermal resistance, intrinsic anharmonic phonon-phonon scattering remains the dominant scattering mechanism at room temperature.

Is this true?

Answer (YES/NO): YES